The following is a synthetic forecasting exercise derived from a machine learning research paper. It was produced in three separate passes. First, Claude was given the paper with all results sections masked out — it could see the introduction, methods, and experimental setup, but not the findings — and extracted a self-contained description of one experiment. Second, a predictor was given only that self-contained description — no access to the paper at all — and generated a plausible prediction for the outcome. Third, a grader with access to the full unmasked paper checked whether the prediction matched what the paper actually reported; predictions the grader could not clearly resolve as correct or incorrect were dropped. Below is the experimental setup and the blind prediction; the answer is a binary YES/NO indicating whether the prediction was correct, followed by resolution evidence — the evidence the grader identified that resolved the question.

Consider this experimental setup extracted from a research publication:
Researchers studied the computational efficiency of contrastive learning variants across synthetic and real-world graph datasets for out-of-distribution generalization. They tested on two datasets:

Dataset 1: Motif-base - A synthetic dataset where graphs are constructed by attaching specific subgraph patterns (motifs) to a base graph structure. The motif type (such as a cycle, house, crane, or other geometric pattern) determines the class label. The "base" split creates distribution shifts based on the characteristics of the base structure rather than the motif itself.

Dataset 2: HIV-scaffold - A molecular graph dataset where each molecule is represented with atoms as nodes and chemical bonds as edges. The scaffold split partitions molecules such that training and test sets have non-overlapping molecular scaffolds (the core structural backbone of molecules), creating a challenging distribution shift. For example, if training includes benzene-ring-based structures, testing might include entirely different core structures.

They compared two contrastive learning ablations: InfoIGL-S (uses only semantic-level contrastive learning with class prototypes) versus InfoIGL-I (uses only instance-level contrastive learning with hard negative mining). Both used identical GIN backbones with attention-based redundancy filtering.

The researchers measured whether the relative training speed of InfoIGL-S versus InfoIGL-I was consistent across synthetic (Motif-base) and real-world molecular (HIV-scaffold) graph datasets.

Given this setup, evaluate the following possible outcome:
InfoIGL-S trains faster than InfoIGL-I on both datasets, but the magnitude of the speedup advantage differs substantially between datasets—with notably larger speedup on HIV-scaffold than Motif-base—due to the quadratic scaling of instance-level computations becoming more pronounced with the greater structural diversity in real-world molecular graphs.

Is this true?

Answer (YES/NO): NO